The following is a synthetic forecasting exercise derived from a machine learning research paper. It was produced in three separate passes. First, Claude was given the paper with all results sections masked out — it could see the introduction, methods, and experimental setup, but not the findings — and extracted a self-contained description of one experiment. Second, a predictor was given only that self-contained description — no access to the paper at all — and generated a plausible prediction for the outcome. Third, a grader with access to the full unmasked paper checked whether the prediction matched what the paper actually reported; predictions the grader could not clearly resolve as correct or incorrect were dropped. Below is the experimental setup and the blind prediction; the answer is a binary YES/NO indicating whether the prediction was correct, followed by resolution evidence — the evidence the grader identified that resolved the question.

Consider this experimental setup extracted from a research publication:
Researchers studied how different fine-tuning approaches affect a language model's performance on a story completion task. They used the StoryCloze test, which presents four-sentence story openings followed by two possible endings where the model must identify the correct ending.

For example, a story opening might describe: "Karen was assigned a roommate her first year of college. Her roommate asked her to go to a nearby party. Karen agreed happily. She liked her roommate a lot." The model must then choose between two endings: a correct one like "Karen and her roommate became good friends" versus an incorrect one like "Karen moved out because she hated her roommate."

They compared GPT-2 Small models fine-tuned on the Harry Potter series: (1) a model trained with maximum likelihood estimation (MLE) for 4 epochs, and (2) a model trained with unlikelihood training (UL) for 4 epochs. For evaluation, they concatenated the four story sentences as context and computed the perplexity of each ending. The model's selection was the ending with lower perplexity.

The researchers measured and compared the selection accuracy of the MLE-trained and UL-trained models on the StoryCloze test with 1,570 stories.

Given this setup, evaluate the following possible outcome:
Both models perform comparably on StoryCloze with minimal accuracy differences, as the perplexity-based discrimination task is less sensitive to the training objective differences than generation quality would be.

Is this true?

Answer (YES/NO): YES